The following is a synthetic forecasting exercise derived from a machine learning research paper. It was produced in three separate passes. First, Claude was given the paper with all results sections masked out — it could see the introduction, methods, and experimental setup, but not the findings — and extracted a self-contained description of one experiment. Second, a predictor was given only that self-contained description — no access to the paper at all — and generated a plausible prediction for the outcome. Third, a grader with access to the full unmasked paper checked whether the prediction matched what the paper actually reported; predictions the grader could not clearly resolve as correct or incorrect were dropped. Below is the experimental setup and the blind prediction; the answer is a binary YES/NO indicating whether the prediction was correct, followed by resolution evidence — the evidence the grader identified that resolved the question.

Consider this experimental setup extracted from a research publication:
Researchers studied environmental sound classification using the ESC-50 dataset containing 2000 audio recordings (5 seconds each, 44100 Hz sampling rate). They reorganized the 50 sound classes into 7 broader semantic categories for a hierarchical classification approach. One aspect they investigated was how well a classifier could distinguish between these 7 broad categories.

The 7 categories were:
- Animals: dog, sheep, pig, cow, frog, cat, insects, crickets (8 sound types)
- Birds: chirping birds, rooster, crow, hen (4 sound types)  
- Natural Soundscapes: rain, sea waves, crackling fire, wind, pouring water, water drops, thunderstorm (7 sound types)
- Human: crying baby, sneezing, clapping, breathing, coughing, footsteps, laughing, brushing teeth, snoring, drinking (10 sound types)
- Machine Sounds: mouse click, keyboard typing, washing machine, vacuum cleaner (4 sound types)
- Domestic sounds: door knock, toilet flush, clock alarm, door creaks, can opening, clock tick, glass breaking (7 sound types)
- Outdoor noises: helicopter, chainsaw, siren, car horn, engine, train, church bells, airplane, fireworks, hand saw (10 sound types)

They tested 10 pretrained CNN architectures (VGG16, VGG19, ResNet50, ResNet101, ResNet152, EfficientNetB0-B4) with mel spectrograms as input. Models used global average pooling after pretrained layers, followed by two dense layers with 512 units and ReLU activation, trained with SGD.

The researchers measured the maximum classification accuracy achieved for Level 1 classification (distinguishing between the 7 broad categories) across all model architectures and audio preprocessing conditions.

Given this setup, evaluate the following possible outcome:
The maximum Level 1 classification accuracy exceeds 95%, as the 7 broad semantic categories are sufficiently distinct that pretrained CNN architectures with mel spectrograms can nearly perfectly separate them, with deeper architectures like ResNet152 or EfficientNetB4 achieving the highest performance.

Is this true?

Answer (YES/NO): NO